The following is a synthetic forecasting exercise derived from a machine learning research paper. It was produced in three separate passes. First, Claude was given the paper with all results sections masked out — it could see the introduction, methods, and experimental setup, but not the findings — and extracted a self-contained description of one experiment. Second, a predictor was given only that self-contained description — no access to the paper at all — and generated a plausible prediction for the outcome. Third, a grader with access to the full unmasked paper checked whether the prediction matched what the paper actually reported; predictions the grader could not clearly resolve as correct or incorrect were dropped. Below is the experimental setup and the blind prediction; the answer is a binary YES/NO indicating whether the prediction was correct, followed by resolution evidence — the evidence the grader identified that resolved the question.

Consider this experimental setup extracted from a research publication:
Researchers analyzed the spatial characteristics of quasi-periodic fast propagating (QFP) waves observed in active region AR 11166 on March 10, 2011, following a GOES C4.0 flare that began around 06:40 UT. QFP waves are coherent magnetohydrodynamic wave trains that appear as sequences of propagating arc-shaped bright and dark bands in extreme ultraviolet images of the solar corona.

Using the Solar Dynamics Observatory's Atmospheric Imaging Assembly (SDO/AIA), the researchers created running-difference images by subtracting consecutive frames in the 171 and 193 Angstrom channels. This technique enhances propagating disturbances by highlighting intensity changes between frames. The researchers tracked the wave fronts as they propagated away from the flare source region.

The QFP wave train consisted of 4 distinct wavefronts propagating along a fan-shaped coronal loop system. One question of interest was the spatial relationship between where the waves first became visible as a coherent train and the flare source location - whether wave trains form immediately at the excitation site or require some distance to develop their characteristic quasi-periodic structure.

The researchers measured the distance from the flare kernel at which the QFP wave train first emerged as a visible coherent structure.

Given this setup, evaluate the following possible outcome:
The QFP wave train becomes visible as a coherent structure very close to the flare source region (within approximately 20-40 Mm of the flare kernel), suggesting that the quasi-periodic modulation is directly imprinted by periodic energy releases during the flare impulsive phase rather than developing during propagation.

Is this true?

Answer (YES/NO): YES